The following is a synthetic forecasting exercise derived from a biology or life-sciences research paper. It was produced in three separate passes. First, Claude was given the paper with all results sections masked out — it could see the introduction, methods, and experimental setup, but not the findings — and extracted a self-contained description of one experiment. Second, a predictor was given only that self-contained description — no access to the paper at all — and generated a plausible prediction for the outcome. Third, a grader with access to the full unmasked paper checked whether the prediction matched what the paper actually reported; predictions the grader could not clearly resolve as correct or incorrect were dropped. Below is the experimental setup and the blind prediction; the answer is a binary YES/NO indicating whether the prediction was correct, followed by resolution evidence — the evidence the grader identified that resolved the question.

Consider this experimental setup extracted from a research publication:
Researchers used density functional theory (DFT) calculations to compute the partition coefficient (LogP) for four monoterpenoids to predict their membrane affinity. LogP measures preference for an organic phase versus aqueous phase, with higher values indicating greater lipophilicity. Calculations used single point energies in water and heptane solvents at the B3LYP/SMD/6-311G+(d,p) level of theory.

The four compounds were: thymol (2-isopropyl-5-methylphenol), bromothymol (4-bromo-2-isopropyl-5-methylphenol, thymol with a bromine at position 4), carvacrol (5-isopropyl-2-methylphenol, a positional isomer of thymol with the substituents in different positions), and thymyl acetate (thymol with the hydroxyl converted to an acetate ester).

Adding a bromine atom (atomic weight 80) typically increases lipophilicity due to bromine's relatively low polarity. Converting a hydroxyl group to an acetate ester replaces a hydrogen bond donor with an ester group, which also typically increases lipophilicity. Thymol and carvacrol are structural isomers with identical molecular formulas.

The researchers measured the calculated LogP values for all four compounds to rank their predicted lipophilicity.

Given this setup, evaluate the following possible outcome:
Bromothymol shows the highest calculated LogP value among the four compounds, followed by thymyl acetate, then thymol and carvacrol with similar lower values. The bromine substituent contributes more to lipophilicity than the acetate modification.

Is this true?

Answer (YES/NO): YES